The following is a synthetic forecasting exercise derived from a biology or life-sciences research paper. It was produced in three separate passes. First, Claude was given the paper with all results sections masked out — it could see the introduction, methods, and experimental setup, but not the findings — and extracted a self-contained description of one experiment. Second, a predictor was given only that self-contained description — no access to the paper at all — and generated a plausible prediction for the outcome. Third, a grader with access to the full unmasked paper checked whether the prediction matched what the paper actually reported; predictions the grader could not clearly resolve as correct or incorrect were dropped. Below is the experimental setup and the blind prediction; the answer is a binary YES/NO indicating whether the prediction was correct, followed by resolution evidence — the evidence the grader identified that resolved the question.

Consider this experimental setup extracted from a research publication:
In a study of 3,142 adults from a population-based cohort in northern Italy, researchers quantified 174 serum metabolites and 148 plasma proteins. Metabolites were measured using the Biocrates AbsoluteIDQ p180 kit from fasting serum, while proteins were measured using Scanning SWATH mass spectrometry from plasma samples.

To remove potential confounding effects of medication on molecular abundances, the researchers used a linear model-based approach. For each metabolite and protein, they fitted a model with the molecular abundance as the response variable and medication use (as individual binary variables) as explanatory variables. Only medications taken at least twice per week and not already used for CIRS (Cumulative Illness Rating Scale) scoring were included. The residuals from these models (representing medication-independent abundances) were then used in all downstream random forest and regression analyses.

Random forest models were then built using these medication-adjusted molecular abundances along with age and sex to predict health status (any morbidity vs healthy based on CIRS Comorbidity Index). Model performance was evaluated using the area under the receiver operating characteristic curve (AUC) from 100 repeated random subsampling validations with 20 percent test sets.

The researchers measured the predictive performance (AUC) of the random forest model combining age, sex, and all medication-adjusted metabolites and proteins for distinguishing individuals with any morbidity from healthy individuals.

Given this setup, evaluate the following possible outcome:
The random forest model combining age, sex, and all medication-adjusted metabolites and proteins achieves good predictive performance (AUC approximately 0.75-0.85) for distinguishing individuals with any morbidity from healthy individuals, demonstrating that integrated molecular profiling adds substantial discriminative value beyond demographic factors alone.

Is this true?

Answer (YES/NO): NO